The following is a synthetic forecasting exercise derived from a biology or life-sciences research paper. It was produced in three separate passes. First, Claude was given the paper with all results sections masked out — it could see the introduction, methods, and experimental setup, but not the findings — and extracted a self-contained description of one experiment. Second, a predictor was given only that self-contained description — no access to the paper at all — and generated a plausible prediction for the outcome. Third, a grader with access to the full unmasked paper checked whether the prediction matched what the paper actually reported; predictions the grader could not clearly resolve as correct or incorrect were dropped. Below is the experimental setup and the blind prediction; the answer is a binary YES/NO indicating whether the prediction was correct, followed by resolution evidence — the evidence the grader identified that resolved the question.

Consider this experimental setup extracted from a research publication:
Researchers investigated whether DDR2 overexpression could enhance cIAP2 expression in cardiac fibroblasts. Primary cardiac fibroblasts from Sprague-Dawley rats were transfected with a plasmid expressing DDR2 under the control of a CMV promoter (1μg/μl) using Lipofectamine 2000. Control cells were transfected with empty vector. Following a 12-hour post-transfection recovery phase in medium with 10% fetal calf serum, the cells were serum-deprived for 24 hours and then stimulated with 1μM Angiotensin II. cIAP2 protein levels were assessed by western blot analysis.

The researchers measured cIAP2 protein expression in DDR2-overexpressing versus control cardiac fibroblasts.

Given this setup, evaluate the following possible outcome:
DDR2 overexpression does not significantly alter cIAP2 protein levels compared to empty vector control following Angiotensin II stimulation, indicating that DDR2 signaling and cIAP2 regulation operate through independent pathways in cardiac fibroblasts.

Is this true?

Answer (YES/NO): NO